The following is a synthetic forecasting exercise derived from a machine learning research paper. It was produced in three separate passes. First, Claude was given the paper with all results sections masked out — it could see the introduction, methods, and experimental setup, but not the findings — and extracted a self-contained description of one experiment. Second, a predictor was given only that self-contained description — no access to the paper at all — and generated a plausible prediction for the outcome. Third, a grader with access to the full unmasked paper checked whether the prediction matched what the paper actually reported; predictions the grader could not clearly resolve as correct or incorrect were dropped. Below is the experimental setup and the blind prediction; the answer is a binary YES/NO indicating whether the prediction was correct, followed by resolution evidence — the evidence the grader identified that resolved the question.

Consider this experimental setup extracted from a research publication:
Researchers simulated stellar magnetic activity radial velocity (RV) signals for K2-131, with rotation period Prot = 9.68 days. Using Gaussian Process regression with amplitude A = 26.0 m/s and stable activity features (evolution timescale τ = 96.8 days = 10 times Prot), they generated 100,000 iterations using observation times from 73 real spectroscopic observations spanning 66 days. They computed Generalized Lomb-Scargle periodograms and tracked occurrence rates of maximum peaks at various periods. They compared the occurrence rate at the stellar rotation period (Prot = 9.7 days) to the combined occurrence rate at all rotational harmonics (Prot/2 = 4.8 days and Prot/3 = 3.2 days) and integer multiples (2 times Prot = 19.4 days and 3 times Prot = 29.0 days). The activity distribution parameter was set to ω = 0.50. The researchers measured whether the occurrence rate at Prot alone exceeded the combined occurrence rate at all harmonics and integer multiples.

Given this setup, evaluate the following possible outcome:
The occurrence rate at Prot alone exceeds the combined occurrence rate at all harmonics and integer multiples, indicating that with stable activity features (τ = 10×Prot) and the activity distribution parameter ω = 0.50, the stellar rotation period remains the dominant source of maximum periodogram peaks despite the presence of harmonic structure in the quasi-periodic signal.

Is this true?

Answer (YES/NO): YES